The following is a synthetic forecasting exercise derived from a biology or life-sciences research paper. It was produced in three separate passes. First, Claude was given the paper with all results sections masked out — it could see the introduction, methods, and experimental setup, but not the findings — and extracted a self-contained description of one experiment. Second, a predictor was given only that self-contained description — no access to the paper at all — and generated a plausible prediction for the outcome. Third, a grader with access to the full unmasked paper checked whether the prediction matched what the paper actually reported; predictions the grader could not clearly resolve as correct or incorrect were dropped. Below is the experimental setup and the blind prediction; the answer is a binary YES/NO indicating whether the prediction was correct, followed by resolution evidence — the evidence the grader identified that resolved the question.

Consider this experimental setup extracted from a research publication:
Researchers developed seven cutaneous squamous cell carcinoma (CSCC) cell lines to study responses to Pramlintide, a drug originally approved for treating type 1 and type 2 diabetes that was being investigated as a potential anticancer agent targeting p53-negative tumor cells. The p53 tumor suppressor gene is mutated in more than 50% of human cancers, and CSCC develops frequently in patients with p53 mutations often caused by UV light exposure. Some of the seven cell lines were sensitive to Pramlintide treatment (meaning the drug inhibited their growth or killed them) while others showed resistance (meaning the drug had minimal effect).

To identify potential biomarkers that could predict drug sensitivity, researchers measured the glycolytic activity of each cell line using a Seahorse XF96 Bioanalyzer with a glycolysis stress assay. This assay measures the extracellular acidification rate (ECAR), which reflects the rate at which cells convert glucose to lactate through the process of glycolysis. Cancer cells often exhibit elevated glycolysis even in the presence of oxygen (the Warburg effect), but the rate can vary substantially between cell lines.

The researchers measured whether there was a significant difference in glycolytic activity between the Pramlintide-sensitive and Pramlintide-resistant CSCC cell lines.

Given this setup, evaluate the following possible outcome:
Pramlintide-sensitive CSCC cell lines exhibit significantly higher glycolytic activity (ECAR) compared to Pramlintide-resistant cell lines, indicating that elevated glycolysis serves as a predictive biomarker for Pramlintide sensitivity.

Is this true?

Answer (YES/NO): YES